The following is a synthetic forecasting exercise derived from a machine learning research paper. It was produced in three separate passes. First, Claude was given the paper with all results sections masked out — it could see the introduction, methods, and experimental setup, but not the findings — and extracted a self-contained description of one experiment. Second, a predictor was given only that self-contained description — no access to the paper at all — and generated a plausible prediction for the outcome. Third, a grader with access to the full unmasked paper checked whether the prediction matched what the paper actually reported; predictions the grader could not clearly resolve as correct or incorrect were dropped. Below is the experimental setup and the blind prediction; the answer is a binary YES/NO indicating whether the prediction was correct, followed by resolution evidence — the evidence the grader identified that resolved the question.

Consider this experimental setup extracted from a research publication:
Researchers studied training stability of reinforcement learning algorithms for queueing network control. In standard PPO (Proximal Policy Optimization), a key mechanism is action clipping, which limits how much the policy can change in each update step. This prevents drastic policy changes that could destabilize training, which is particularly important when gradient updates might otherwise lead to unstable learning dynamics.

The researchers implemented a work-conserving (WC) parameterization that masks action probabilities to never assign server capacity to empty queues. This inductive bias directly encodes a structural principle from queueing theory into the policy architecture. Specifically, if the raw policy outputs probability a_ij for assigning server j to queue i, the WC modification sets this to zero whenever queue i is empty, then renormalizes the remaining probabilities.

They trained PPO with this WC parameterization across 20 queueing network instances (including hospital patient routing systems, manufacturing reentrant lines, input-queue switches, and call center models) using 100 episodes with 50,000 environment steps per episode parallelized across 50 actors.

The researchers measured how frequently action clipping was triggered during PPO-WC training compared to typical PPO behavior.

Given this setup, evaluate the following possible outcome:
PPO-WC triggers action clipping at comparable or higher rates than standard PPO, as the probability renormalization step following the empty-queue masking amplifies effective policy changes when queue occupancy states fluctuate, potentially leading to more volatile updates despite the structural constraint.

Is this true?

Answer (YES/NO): NO